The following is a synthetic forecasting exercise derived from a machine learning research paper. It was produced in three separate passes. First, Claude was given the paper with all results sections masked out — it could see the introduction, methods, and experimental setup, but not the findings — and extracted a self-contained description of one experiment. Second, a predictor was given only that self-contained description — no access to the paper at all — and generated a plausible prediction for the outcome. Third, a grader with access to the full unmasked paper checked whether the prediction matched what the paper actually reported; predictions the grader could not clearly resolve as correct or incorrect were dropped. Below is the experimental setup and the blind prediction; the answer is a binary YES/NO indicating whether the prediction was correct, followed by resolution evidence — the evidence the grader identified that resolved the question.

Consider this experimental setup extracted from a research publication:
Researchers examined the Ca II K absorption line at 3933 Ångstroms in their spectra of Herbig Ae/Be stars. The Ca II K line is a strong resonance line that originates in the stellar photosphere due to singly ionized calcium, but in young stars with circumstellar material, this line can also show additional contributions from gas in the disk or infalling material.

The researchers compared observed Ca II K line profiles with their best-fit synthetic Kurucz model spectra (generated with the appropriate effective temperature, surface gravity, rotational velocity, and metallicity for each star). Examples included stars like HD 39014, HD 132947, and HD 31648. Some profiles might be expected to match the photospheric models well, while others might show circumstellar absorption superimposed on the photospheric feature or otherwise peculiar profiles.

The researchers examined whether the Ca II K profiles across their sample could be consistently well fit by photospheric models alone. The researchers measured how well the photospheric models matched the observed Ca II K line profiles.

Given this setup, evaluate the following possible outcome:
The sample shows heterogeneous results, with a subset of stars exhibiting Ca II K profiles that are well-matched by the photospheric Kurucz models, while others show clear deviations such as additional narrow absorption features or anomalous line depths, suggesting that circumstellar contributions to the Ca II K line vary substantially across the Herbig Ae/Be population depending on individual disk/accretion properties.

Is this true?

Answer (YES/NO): YES